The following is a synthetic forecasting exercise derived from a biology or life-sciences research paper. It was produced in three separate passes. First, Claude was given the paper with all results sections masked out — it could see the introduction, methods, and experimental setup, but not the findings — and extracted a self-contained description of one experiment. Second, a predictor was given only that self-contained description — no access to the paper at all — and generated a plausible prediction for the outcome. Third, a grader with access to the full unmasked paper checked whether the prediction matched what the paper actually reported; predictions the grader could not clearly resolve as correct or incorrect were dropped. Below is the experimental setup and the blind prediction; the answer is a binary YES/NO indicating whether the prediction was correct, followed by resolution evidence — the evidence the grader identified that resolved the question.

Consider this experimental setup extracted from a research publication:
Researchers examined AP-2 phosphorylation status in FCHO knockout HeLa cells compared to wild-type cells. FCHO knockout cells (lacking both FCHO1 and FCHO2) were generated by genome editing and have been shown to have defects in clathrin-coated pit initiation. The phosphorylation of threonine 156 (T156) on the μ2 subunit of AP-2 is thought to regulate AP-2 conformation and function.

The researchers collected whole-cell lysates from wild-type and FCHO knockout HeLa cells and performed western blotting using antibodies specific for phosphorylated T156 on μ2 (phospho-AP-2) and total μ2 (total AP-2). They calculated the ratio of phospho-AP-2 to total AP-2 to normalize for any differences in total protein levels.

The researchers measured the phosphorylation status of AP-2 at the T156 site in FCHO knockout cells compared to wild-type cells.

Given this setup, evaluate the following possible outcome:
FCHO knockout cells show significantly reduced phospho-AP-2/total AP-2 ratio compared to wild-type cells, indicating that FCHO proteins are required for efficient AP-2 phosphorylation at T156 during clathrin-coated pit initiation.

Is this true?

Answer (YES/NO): YES